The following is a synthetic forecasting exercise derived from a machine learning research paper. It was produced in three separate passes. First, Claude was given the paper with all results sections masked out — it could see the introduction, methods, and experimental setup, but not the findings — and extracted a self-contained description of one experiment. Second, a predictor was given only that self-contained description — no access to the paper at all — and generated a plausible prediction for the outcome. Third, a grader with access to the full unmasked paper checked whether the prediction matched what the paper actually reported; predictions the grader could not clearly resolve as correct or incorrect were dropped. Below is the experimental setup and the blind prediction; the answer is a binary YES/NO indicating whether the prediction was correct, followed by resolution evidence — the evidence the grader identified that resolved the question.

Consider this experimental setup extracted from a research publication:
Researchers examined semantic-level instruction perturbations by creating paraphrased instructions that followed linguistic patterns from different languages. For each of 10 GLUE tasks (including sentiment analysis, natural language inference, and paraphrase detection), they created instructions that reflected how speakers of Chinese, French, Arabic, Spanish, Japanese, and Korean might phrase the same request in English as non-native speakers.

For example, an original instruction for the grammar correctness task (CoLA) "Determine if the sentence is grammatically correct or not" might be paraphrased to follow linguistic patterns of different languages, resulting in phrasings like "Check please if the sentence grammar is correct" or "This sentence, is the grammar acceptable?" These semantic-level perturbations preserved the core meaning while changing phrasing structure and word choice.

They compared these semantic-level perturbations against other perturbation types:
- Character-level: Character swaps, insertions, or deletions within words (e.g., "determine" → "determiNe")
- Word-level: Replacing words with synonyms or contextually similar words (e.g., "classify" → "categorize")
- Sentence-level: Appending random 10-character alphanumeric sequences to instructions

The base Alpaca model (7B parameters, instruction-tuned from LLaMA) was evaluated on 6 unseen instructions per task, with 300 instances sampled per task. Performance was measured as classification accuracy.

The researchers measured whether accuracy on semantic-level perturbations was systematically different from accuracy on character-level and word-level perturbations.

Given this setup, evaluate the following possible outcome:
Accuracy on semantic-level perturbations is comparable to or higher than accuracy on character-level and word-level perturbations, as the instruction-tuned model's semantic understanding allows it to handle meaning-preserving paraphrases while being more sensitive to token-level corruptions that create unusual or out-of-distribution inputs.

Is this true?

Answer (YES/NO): YES